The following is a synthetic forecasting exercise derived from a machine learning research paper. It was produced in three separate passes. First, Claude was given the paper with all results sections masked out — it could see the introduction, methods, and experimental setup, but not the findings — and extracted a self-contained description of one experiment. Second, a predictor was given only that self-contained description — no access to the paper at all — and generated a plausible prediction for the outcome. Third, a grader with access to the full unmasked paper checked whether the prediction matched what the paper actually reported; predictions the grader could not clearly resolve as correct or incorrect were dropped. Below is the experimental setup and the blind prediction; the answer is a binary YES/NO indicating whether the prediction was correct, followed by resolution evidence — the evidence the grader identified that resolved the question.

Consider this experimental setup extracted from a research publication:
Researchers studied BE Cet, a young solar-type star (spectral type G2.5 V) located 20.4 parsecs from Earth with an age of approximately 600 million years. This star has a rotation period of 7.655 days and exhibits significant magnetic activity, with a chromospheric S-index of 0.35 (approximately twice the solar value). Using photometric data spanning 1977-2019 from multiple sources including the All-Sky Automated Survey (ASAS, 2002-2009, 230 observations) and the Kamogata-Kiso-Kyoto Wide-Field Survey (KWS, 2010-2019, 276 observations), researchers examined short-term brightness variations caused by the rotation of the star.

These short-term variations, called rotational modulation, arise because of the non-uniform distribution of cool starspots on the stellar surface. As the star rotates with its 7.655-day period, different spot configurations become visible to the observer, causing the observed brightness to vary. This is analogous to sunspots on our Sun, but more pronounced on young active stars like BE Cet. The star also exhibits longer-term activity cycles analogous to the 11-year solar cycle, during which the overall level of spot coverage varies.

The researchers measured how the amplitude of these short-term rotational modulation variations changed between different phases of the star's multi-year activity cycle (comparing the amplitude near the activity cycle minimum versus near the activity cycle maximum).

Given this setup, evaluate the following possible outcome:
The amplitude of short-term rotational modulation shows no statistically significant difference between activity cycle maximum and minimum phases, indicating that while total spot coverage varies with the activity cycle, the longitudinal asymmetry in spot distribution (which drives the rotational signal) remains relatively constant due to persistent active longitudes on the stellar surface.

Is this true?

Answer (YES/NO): NO